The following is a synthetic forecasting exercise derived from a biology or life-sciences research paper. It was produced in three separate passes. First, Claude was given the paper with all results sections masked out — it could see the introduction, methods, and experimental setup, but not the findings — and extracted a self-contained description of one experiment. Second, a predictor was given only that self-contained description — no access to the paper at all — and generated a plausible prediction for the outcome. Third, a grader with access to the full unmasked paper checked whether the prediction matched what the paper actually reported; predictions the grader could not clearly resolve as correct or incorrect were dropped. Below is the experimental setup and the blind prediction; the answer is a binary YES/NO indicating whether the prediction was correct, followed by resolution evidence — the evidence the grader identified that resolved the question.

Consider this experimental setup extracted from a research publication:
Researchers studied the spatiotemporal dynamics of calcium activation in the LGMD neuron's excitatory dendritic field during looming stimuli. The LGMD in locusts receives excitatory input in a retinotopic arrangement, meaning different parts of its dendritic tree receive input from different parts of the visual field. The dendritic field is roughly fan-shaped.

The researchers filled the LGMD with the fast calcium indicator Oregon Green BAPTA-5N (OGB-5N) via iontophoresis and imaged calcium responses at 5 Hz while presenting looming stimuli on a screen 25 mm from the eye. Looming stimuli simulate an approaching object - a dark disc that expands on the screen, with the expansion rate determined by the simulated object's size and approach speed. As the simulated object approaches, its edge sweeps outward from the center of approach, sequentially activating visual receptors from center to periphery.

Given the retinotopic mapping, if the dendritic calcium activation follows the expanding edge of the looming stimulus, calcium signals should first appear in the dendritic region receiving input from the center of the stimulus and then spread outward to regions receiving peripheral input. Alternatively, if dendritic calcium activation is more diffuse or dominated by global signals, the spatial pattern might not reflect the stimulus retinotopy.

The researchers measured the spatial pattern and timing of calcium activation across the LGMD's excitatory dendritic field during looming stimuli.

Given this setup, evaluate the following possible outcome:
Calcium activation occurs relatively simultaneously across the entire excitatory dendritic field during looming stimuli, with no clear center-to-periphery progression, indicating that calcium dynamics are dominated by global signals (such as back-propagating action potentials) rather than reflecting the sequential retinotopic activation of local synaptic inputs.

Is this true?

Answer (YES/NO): NO